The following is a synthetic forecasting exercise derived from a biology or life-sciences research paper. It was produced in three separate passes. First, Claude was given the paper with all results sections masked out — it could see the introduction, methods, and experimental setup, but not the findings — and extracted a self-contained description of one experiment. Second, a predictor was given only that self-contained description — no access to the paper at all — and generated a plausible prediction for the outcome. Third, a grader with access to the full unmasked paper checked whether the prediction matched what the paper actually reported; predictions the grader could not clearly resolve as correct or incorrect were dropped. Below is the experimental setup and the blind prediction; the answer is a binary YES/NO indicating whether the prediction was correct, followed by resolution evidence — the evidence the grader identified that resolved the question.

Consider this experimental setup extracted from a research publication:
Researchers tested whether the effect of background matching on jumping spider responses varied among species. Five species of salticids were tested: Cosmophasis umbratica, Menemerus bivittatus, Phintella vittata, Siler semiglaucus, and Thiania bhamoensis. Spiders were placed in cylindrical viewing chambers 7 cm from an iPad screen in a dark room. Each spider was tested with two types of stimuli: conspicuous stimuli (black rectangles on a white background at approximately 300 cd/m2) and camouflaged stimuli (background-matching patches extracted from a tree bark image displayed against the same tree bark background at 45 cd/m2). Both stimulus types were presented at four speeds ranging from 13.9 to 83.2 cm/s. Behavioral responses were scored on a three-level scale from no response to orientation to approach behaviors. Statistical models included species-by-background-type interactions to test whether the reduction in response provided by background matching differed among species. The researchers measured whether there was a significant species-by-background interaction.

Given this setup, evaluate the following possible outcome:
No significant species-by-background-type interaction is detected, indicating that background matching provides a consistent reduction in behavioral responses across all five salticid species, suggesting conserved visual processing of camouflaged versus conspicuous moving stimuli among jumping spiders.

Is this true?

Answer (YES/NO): YES